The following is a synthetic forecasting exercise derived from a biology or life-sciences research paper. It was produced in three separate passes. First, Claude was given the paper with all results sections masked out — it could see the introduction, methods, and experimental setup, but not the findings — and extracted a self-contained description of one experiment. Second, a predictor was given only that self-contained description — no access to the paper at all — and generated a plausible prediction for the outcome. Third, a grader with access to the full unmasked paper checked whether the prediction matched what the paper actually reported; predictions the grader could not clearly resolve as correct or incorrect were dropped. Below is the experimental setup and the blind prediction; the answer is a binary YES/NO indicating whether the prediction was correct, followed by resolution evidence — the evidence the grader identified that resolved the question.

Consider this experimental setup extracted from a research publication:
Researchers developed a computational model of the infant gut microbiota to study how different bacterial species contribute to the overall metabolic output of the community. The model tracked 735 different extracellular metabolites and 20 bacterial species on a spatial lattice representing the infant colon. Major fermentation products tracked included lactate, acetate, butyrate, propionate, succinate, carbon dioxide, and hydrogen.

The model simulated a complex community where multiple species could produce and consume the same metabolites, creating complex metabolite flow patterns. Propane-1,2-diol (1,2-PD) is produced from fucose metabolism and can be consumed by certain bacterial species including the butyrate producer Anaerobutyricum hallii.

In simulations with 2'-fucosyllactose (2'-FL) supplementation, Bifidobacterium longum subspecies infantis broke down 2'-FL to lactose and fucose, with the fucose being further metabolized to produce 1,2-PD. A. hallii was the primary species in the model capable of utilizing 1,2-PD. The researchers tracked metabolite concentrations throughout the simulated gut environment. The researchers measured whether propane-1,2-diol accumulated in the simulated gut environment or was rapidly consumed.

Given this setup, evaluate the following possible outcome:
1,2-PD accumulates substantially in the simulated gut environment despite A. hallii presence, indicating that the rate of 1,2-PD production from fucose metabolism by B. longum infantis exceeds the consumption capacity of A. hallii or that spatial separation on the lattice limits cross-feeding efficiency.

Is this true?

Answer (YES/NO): NO